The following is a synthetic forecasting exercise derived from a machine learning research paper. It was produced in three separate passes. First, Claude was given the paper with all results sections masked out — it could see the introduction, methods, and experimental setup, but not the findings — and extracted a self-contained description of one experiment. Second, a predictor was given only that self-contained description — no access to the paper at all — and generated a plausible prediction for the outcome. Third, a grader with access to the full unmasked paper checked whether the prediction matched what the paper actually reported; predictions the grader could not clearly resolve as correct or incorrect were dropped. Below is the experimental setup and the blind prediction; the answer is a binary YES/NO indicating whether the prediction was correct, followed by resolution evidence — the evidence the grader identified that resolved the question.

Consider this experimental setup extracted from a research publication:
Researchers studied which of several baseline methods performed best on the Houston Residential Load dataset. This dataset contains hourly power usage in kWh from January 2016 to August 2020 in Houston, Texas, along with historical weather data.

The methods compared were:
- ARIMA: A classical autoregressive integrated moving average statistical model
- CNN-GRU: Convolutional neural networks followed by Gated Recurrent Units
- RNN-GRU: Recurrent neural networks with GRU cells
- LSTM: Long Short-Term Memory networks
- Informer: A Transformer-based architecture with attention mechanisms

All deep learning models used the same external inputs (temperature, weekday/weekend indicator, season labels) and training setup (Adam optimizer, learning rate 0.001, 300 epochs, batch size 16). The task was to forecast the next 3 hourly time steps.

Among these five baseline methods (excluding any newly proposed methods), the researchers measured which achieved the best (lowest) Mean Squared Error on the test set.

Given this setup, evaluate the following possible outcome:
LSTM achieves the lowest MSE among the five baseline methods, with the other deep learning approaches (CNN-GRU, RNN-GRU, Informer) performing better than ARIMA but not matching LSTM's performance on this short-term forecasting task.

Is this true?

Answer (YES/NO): NO